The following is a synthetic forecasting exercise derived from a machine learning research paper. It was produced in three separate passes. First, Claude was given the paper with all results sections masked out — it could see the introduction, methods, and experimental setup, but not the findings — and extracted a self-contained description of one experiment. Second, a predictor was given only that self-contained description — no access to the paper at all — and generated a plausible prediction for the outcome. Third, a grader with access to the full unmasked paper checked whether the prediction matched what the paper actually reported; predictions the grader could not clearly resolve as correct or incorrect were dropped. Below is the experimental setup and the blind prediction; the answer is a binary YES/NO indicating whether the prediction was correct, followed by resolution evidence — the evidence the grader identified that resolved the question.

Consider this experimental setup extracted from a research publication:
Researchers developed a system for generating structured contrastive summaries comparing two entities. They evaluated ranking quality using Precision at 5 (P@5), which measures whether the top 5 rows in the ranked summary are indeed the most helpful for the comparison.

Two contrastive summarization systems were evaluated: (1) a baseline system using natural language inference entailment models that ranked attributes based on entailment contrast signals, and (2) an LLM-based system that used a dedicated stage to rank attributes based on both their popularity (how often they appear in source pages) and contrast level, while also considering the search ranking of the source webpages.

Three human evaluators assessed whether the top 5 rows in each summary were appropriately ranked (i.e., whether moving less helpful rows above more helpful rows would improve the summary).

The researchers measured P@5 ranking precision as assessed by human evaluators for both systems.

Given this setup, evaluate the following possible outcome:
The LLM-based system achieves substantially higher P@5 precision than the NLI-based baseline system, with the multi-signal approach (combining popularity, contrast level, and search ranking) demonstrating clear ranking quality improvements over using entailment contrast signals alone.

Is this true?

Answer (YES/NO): NO